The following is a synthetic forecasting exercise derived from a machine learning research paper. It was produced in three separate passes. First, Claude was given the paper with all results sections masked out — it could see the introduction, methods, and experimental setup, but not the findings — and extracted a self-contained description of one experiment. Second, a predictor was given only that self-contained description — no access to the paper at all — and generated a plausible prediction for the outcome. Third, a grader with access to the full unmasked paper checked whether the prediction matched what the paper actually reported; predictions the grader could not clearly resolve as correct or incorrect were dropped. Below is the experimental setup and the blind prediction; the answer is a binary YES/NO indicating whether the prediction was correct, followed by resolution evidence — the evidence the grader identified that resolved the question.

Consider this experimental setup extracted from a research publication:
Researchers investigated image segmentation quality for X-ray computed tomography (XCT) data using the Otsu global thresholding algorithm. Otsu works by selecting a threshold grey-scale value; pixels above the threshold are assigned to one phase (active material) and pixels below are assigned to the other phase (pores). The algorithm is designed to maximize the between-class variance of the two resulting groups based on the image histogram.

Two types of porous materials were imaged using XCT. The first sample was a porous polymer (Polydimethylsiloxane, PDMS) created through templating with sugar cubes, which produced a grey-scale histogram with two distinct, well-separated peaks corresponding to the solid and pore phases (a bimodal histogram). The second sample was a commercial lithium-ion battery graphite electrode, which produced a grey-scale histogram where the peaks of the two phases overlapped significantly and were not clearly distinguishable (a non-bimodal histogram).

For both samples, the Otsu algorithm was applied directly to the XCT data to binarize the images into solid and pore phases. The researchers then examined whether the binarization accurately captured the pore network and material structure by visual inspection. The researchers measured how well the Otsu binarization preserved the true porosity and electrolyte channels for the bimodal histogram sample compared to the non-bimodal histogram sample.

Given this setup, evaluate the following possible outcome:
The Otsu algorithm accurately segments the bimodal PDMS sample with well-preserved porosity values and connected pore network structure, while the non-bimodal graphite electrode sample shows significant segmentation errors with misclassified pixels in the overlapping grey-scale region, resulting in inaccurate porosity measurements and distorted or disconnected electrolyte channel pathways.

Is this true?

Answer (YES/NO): YES